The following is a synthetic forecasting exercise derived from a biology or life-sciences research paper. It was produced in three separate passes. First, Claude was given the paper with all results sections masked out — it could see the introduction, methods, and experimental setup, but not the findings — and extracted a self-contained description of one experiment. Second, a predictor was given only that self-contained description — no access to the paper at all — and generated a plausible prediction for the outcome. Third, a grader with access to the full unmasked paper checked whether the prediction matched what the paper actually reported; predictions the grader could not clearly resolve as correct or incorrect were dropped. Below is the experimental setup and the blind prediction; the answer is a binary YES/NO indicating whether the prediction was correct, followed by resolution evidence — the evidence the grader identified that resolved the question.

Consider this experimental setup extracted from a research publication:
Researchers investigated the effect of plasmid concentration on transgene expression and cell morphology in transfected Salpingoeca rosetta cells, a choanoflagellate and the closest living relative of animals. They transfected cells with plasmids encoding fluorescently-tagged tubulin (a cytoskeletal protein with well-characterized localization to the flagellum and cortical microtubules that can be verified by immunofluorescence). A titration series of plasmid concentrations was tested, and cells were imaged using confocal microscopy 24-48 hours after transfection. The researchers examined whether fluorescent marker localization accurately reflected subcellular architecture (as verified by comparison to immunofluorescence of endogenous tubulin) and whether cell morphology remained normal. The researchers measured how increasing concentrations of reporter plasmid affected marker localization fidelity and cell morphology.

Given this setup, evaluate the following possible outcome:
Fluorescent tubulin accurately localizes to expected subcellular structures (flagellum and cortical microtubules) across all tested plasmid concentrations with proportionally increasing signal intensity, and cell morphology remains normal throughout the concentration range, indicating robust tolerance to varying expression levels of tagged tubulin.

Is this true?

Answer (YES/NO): NO